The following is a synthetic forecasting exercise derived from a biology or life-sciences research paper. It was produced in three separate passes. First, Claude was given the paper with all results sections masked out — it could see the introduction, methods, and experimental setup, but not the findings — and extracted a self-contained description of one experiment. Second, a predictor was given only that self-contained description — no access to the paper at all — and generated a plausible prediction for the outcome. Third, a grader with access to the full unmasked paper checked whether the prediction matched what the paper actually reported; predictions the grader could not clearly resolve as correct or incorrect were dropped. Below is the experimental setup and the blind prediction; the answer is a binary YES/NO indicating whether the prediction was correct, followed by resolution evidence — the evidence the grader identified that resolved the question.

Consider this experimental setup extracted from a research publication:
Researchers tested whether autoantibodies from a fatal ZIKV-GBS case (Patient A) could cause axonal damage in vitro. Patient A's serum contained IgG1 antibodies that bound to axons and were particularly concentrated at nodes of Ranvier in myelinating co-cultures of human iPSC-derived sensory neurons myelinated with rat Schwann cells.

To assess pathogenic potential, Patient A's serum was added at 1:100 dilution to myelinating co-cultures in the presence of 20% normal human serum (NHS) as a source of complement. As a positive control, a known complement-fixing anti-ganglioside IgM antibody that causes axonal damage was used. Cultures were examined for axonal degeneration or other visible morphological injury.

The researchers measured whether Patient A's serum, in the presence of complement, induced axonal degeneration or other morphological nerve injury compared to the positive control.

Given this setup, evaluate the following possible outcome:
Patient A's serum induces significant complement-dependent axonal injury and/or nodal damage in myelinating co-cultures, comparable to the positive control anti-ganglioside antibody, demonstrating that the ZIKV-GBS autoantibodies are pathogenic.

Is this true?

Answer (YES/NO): NO